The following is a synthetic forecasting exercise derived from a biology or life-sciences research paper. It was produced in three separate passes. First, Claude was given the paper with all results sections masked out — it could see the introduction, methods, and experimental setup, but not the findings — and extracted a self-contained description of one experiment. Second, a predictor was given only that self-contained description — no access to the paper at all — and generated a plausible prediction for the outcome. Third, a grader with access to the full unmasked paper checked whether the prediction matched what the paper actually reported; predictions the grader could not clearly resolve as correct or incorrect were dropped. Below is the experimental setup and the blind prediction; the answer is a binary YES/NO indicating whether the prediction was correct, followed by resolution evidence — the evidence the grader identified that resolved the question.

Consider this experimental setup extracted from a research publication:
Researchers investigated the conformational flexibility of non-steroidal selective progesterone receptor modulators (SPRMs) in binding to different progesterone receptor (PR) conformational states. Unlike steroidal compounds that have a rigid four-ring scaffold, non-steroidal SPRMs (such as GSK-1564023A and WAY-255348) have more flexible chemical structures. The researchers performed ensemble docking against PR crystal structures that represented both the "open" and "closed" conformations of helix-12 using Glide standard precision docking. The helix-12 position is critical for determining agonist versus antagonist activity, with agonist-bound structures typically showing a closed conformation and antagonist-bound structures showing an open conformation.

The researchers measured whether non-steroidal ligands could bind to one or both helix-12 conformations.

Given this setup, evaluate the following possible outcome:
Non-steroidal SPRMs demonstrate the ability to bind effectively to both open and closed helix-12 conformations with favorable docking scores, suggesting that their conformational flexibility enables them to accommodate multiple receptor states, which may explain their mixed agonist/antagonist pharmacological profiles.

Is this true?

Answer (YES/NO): NO